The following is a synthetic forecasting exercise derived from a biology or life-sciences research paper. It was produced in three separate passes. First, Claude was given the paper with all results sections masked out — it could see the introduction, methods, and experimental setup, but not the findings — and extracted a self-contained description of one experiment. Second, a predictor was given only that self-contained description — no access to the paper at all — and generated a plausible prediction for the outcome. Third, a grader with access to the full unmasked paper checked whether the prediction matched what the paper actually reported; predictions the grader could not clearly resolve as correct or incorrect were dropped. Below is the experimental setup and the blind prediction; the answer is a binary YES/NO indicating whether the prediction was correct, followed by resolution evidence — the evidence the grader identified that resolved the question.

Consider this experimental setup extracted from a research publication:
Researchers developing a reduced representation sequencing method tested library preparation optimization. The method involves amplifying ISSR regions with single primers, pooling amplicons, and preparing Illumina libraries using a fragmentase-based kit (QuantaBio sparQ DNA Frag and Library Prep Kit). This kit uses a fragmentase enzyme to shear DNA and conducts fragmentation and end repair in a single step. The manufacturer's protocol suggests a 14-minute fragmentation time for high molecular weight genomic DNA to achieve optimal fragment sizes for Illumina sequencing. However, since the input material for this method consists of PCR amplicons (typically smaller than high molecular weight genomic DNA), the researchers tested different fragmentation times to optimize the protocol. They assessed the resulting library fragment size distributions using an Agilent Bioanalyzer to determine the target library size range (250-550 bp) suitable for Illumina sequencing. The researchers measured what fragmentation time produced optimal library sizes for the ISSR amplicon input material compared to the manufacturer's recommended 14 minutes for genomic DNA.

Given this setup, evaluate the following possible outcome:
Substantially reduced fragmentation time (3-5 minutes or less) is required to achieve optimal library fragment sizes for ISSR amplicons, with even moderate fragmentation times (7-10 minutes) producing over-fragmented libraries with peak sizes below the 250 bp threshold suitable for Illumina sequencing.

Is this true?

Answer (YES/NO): YES